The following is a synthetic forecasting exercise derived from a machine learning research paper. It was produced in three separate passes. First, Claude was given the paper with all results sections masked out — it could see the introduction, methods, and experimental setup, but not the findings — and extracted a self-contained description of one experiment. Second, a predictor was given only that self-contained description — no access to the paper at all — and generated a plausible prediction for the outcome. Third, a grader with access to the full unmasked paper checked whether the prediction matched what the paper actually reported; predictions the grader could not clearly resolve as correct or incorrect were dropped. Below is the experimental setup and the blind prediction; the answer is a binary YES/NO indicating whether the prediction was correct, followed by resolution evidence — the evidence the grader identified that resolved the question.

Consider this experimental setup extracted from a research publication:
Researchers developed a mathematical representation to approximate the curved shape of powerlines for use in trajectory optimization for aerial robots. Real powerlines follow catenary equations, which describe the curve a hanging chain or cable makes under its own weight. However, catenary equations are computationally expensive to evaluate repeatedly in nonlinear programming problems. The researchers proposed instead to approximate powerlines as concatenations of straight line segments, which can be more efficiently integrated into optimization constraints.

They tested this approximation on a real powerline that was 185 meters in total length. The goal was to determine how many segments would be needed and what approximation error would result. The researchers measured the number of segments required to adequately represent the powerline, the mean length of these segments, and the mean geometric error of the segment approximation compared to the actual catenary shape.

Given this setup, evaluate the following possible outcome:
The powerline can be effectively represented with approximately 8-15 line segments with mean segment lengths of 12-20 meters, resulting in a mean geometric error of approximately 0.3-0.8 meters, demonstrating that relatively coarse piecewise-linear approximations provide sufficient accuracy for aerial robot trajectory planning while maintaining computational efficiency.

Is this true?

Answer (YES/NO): NO